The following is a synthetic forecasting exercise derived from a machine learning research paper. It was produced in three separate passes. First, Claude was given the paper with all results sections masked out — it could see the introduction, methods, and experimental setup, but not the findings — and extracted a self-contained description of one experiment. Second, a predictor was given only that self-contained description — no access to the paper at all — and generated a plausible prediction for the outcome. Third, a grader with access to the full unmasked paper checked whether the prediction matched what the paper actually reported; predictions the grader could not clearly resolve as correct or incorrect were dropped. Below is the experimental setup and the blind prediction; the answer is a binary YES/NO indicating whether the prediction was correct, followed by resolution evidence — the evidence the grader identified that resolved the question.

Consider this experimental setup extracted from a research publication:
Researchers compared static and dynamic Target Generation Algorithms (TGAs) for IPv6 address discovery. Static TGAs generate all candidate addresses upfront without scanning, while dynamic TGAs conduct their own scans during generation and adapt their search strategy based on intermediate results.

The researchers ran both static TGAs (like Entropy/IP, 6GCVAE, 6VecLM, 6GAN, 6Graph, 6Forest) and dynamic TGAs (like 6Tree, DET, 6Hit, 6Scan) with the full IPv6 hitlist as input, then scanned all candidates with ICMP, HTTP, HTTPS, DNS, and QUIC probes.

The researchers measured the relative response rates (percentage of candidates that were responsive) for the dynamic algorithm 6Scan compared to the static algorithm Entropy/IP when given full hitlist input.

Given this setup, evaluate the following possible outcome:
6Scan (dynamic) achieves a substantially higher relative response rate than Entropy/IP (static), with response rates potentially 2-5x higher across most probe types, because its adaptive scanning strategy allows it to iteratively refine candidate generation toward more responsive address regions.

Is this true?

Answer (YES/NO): NO